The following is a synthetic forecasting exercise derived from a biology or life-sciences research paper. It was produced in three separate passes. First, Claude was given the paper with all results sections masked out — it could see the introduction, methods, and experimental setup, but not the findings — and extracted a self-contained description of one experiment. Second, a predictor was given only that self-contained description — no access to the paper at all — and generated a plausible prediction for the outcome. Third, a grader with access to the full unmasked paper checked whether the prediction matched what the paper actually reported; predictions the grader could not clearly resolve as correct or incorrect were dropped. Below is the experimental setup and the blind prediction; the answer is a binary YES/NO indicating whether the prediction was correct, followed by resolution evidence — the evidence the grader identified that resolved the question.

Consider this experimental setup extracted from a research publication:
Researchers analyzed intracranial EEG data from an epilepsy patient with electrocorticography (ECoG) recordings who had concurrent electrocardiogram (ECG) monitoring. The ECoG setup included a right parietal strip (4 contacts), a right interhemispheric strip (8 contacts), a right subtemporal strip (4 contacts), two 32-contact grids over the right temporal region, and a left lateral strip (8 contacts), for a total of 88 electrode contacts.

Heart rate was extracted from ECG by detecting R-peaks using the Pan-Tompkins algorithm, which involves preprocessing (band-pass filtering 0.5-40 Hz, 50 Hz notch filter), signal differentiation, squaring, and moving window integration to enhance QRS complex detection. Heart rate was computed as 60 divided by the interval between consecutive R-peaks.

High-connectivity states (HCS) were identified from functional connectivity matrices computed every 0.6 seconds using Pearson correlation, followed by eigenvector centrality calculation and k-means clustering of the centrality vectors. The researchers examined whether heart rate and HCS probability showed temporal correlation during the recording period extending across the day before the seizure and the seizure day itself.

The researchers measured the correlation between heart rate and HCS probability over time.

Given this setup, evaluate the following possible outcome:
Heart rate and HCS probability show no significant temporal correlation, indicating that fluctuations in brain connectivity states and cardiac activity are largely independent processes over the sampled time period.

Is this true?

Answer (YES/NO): NO